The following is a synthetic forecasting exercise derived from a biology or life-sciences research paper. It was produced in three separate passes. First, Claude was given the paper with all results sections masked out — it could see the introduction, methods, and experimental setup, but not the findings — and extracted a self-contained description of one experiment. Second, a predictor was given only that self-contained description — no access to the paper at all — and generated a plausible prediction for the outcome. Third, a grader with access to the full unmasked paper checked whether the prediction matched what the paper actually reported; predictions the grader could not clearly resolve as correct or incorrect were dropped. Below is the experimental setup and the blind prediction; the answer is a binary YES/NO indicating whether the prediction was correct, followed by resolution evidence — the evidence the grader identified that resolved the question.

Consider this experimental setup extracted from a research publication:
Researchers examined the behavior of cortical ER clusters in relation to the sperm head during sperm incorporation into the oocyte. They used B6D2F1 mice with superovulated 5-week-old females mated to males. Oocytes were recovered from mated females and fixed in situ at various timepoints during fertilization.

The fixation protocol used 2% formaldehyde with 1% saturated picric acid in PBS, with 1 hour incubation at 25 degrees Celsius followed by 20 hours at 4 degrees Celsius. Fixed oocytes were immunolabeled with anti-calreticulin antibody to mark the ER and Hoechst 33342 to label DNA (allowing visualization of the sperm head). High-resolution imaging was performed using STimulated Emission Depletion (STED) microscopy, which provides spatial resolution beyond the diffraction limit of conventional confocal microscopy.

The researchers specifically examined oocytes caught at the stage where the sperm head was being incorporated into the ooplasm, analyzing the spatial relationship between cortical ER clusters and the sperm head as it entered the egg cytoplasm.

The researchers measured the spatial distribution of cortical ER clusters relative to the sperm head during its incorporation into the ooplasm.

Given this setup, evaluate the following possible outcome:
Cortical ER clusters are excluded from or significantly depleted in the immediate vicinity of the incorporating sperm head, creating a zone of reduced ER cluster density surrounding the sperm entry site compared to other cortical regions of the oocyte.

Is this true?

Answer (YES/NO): NO